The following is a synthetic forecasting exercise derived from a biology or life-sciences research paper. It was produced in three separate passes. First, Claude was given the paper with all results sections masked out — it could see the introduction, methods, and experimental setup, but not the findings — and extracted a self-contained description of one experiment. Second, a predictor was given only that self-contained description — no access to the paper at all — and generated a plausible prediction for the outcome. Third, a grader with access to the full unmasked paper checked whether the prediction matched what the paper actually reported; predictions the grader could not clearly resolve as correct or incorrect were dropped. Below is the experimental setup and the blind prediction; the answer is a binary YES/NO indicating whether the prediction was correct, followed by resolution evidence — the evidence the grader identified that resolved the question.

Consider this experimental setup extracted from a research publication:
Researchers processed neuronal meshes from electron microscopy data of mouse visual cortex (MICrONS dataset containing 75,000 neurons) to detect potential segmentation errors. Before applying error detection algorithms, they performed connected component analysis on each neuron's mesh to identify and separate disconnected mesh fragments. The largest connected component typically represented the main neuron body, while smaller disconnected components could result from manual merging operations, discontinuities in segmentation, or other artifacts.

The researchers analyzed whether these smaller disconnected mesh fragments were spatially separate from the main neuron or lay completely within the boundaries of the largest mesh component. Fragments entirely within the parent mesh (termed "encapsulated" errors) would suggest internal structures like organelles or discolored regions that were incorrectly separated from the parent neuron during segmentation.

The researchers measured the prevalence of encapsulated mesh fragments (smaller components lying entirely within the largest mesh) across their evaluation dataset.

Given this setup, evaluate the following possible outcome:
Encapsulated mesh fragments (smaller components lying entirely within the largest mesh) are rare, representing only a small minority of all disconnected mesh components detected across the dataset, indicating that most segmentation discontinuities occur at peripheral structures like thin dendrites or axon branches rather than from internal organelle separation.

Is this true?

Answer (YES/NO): NO